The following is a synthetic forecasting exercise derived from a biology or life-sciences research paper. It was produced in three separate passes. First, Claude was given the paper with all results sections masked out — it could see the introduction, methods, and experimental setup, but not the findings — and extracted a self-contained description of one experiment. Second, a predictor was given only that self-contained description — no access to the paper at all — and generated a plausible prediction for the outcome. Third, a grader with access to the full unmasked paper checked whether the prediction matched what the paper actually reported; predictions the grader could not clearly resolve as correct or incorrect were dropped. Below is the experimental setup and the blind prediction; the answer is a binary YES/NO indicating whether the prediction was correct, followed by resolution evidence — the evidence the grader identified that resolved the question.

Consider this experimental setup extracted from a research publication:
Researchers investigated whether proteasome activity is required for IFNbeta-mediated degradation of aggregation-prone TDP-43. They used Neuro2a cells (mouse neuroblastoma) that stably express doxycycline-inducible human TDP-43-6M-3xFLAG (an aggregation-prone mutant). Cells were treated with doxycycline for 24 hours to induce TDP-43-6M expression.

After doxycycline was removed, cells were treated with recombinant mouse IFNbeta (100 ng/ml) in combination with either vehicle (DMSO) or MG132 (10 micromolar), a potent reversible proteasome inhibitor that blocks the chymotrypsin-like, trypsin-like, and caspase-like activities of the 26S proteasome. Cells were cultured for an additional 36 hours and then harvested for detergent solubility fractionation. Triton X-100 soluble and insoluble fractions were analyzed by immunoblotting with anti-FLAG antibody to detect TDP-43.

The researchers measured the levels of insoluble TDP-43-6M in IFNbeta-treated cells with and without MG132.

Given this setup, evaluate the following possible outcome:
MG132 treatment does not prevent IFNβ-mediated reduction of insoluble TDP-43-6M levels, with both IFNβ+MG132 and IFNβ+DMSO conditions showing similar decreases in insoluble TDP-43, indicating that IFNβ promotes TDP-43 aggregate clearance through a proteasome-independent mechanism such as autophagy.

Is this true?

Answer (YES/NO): NO